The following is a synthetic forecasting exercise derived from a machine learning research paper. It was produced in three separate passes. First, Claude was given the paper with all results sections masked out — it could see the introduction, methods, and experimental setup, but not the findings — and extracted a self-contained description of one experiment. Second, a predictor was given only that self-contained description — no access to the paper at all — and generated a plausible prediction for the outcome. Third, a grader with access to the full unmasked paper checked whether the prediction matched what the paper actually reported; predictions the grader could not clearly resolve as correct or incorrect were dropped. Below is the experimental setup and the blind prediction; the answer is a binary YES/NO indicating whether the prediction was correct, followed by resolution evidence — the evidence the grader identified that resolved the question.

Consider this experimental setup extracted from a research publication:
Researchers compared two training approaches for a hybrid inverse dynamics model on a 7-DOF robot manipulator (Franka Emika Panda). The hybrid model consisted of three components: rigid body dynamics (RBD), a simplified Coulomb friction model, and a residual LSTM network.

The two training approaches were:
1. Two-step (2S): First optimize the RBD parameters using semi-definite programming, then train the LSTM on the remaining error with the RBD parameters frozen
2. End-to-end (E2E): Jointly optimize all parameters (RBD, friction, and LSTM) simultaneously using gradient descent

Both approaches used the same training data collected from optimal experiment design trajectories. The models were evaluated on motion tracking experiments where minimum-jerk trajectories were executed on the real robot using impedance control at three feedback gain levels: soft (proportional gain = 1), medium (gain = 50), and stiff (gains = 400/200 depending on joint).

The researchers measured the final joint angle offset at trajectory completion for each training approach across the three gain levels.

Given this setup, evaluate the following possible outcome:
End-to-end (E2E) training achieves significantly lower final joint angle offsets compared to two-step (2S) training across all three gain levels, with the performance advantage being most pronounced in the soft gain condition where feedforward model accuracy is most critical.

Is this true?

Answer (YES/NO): NO